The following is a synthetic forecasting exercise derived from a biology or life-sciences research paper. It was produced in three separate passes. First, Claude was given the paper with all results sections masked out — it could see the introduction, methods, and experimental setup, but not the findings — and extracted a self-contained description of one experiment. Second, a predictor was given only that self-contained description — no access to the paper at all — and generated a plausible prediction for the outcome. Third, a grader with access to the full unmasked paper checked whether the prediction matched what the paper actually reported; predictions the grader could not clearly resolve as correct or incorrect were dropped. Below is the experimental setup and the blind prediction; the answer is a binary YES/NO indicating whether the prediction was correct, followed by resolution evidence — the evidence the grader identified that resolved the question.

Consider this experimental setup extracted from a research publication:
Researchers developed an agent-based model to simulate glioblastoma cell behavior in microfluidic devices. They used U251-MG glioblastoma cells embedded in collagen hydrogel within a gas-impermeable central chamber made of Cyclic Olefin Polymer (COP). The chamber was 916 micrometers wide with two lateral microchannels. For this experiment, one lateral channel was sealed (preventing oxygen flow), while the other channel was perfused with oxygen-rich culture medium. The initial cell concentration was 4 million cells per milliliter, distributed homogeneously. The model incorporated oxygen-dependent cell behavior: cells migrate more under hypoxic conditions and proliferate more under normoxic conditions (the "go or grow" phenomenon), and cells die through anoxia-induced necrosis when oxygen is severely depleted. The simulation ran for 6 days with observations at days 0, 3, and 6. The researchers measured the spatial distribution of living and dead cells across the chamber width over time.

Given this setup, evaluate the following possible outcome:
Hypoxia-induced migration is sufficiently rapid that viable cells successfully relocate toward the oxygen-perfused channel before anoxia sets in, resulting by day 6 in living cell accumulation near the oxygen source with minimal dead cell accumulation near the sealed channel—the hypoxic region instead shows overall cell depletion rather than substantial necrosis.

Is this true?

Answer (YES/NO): NO